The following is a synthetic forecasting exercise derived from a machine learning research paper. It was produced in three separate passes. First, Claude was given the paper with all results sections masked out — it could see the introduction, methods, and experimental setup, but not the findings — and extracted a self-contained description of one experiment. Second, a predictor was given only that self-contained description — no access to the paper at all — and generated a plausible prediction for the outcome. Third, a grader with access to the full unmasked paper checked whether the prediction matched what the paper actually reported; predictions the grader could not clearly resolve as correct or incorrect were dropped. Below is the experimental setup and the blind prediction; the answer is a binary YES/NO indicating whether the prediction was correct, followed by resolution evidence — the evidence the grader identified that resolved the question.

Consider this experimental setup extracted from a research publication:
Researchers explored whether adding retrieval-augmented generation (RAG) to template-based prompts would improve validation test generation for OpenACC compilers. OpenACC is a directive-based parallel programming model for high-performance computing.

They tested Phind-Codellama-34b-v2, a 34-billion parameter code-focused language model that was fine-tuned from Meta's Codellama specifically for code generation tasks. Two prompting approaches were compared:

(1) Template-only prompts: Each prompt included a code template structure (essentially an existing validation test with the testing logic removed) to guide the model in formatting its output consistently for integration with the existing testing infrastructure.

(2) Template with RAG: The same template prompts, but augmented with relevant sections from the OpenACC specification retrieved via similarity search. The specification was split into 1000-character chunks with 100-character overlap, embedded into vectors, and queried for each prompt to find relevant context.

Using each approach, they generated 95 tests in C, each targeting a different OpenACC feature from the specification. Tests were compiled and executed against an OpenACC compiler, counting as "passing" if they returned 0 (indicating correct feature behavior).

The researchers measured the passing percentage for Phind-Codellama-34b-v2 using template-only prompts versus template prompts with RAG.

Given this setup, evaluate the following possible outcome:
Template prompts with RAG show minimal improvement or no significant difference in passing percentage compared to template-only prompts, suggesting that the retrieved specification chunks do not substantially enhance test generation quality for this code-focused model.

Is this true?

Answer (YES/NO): NO